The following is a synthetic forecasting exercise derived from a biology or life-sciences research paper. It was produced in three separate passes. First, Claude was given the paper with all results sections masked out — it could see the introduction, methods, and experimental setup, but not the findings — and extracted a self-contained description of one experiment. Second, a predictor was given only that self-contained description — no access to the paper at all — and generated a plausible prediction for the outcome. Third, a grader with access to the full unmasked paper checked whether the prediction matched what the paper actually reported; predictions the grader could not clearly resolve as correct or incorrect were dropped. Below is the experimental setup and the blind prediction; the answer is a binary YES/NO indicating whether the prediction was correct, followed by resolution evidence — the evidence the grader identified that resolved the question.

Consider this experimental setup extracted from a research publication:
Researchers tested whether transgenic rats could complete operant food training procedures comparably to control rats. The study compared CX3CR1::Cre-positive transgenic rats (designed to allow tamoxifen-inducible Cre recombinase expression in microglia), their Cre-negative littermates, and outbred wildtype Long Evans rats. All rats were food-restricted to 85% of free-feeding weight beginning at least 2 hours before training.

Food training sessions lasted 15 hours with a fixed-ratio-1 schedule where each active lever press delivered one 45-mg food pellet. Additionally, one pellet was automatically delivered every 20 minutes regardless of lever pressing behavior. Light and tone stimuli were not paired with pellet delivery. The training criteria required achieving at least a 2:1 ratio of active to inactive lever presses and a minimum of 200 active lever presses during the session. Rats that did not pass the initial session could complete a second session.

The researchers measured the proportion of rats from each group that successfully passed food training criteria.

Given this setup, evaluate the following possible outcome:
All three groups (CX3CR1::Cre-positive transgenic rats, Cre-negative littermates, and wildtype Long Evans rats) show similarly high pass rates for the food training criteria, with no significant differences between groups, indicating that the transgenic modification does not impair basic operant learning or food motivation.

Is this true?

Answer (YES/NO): YES